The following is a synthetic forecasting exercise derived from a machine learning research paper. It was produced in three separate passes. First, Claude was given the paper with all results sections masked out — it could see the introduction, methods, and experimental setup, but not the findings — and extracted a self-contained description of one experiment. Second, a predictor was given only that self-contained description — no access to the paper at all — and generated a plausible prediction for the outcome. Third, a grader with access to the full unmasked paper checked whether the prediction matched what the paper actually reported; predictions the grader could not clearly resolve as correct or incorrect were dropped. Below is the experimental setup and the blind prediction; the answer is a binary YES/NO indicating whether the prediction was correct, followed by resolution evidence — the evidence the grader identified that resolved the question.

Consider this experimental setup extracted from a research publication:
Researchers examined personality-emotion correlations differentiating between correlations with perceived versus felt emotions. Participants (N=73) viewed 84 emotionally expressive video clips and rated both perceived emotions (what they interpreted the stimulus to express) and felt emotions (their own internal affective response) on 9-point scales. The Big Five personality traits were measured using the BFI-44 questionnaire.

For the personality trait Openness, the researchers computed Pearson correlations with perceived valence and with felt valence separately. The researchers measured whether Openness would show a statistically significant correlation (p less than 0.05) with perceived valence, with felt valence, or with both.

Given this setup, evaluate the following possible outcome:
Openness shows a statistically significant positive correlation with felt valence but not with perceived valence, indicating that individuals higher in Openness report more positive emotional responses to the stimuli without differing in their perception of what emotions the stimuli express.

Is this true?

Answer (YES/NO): YES